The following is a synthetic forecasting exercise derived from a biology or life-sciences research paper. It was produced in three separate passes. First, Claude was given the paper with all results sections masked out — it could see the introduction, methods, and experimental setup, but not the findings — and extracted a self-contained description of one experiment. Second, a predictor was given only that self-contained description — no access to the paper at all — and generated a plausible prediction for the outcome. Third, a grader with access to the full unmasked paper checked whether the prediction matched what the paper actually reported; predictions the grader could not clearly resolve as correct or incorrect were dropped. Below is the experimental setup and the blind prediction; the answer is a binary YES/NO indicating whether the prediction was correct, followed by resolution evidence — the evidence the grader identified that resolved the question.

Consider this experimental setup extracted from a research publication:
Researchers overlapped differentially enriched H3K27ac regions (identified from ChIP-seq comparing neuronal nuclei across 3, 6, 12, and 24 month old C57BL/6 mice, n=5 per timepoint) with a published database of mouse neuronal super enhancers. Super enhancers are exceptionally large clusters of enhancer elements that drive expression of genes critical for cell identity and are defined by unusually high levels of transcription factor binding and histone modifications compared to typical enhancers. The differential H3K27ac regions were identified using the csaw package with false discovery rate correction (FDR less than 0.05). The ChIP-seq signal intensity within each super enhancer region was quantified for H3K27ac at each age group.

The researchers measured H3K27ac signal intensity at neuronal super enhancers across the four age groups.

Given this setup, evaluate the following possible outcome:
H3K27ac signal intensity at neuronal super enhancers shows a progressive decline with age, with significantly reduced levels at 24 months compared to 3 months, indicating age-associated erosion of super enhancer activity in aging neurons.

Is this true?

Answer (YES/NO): NO